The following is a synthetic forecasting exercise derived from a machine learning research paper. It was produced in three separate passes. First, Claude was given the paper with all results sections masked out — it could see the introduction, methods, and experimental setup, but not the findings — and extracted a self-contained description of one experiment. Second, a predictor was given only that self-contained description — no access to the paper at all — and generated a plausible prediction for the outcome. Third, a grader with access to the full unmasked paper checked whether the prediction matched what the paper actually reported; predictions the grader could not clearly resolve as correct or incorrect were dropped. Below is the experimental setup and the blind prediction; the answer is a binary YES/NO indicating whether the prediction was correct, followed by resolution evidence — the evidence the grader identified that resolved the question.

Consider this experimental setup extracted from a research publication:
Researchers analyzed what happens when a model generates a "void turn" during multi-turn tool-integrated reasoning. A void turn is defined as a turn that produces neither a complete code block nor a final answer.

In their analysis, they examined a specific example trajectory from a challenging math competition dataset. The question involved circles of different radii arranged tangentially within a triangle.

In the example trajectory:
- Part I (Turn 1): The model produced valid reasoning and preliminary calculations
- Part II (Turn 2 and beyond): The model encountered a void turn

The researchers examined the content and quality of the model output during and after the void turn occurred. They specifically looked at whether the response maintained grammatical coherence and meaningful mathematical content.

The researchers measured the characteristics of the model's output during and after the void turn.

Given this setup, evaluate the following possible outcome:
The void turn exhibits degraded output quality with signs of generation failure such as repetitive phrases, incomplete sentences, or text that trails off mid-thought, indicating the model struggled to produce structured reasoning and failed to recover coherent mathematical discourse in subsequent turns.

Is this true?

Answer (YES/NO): YES